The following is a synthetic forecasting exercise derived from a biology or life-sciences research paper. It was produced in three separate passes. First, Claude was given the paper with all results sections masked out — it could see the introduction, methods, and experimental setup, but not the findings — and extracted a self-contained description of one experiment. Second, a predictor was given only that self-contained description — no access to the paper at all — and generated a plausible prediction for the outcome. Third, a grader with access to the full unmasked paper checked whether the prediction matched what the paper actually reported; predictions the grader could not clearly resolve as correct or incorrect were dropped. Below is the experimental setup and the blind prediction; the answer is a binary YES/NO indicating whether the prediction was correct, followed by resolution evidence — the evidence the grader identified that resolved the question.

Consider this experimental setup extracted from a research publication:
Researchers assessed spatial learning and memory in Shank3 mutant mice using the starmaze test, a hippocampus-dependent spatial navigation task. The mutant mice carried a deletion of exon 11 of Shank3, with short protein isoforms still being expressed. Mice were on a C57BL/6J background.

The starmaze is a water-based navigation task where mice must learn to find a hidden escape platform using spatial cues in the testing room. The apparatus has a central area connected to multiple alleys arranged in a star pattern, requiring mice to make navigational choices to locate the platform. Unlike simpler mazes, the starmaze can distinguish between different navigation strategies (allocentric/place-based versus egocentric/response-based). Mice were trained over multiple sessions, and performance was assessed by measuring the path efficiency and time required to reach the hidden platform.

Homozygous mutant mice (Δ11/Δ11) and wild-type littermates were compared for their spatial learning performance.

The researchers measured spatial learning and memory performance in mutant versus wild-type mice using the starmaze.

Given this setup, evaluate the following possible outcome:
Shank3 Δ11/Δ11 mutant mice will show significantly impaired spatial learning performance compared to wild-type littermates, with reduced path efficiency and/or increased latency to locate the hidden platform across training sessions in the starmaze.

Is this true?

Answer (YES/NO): NO